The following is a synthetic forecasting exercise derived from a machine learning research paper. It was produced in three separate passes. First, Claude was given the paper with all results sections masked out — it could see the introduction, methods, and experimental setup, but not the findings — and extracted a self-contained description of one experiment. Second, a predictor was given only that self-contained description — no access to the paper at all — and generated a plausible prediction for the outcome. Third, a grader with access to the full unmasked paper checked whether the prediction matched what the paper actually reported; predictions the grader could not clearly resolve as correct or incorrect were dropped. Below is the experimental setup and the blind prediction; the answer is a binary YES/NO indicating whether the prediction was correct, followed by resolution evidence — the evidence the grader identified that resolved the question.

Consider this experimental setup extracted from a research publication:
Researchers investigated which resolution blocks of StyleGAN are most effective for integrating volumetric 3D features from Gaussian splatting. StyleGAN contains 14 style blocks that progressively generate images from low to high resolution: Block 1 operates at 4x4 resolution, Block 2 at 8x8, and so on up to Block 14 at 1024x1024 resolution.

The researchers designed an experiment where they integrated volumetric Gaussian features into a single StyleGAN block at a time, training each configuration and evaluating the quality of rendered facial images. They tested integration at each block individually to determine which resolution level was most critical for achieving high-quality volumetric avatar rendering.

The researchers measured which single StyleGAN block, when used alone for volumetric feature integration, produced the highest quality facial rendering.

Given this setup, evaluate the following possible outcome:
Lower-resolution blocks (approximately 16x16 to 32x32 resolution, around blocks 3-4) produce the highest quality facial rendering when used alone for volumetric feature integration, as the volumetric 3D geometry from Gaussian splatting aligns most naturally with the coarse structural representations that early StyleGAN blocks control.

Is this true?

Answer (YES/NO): NO